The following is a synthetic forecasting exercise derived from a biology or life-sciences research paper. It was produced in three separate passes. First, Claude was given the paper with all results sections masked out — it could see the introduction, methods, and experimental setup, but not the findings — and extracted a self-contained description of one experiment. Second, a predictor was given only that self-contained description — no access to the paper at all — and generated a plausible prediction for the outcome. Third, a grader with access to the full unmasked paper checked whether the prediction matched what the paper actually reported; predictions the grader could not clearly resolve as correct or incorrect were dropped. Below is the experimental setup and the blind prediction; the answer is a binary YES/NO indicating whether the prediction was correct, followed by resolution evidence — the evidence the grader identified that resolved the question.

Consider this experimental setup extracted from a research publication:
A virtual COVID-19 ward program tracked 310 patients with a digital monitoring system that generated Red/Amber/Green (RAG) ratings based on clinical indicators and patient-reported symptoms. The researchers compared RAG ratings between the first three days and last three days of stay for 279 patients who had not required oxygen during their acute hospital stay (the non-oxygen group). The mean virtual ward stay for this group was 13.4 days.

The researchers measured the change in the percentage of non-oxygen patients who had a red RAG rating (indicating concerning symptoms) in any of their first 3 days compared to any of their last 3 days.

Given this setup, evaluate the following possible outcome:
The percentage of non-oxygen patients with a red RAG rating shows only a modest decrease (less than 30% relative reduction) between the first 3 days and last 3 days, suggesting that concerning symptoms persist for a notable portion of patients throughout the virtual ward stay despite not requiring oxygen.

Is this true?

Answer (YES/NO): NO